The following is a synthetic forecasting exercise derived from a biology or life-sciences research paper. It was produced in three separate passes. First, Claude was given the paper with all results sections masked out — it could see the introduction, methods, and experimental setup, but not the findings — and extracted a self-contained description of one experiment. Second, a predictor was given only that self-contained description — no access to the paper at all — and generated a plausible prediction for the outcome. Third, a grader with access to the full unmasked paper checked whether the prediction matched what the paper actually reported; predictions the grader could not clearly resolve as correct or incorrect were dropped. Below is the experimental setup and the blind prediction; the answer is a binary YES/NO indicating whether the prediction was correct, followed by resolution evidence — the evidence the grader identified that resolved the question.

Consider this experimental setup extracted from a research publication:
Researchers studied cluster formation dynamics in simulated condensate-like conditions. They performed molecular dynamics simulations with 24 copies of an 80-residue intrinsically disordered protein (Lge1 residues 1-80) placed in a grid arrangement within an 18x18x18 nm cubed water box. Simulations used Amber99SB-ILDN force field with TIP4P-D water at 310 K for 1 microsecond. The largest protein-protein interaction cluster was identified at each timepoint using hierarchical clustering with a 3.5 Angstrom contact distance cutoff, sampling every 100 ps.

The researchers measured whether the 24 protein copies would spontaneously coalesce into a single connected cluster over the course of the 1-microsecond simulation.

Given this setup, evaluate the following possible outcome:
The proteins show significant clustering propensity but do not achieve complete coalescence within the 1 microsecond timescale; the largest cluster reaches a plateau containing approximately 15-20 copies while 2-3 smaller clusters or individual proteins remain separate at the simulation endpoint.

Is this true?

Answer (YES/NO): NO